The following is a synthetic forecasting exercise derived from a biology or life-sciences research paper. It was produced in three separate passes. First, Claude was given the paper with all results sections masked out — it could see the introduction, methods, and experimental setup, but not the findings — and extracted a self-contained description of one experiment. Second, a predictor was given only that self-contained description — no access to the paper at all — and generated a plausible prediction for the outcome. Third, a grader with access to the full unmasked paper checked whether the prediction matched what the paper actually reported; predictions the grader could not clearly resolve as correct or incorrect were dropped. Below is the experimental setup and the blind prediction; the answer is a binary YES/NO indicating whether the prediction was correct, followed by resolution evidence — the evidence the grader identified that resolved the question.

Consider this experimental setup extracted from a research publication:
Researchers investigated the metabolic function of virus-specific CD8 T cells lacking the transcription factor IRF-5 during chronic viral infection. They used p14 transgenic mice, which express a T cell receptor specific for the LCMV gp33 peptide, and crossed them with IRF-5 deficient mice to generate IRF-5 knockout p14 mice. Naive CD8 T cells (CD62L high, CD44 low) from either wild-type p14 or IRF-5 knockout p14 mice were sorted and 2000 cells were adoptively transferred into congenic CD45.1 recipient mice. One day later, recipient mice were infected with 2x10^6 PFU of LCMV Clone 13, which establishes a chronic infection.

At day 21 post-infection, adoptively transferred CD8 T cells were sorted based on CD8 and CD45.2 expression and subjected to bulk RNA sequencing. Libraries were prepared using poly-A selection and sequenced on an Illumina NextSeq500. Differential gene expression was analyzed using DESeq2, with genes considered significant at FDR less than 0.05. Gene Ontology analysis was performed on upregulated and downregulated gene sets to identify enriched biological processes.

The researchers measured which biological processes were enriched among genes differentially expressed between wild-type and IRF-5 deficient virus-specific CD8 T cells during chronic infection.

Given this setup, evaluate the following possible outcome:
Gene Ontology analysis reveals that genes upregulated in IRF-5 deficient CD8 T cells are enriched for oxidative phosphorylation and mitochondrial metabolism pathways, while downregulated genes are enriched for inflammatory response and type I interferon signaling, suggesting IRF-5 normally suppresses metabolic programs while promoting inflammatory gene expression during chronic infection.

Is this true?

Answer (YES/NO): NO